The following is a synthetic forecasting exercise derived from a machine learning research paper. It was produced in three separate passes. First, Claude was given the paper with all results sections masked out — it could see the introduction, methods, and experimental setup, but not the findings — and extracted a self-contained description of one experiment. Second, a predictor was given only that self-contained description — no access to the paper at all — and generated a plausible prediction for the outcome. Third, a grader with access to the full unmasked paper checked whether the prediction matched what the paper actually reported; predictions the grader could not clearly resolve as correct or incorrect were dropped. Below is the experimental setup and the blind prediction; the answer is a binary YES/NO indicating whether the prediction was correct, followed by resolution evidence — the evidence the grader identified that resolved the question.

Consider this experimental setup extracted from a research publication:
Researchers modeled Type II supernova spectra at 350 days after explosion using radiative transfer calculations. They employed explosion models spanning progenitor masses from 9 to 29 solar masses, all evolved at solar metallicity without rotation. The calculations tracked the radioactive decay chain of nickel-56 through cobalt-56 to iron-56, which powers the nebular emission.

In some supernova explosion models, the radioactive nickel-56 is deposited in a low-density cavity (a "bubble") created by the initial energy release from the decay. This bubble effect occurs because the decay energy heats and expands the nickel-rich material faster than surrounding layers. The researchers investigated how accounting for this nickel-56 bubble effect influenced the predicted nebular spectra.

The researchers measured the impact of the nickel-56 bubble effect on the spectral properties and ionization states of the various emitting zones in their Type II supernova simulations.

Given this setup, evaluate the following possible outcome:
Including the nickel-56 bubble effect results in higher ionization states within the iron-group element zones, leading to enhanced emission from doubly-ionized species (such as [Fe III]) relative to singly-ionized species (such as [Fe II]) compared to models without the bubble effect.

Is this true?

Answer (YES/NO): NO